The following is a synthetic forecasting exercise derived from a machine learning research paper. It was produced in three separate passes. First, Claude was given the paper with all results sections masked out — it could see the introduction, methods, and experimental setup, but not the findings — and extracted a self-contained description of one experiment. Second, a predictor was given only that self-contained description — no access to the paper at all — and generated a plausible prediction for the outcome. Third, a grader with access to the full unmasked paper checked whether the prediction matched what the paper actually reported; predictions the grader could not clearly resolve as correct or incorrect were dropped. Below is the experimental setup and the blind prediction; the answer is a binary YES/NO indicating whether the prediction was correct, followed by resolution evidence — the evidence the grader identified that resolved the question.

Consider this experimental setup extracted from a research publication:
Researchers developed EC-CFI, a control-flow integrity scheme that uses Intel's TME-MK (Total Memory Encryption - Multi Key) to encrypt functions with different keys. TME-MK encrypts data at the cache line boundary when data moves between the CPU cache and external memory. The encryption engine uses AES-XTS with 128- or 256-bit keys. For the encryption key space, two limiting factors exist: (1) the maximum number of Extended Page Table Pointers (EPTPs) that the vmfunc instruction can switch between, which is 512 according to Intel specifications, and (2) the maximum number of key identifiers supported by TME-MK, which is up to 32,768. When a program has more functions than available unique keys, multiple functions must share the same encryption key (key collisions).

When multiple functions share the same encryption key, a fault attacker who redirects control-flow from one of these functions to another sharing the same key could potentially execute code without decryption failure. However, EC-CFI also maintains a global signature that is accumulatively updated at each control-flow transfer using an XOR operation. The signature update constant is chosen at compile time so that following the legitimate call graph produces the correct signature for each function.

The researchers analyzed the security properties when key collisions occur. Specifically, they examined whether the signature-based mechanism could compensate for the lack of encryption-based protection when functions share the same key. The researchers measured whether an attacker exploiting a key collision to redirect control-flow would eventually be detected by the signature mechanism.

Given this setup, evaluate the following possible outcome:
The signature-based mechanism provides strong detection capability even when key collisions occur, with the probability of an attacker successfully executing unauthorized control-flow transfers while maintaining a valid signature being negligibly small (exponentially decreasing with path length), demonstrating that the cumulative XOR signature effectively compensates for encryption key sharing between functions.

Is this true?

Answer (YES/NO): NO